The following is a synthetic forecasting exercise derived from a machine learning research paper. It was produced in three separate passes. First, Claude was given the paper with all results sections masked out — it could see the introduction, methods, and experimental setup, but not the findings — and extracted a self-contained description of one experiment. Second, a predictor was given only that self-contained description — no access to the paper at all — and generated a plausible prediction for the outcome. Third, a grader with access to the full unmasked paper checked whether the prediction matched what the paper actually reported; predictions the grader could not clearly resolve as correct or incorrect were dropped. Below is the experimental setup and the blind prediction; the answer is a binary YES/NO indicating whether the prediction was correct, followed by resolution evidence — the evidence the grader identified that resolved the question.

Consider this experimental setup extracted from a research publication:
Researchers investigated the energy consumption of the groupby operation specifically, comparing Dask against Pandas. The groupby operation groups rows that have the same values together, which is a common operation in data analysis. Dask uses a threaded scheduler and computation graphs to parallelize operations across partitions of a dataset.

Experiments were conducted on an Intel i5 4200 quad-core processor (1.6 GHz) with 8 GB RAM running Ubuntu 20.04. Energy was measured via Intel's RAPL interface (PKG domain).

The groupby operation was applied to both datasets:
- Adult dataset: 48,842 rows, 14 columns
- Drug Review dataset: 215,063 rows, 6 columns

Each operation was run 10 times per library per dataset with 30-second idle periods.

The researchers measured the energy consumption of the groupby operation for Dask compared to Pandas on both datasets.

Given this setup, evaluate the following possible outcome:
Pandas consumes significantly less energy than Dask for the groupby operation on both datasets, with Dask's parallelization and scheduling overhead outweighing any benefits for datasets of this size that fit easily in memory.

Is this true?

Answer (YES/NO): NO